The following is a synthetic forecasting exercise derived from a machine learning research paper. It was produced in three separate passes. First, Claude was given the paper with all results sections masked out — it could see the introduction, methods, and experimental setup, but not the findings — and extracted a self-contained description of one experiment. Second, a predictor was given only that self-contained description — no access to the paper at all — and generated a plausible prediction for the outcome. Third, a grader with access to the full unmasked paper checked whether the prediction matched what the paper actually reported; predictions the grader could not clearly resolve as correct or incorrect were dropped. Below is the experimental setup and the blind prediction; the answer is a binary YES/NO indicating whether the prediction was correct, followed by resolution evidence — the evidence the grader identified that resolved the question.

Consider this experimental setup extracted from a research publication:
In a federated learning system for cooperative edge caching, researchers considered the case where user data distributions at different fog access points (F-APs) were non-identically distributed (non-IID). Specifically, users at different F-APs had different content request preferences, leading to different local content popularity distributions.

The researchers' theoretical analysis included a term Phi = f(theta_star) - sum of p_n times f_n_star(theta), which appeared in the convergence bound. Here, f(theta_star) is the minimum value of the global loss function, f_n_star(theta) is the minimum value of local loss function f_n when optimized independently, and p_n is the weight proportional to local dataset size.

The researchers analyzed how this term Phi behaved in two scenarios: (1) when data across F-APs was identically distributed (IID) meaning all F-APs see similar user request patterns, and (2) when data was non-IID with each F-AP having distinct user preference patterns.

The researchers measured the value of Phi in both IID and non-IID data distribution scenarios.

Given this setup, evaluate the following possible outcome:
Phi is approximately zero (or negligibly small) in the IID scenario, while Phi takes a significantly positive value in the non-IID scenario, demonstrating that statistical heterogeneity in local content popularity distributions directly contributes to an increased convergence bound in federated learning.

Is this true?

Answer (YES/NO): YES